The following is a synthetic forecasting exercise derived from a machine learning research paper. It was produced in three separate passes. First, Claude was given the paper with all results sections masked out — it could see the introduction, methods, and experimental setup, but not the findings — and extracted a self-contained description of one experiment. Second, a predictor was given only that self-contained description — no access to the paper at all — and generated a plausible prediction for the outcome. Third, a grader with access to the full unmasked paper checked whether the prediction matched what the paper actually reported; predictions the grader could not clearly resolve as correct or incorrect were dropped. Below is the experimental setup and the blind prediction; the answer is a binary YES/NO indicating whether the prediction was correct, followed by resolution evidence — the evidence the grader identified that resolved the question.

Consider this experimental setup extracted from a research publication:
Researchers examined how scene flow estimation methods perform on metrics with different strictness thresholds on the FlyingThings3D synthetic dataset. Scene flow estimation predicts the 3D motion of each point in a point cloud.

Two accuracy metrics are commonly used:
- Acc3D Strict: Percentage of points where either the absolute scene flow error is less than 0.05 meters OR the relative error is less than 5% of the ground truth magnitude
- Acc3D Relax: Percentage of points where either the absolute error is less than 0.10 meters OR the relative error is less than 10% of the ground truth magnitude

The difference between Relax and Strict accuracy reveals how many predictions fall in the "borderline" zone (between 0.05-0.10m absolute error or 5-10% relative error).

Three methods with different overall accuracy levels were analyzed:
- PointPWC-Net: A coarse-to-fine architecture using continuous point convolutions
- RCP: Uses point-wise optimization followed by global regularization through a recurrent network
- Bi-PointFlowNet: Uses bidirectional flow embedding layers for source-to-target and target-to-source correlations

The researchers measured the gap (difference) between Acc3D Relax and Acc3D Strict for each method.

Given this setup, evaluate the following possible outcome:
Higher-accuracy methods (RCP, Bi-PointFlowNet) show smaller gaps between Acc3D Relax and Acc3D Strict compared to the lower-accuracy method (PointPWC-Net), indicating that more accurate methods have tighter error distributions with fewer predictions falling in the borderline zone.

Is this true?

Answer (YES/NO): YES